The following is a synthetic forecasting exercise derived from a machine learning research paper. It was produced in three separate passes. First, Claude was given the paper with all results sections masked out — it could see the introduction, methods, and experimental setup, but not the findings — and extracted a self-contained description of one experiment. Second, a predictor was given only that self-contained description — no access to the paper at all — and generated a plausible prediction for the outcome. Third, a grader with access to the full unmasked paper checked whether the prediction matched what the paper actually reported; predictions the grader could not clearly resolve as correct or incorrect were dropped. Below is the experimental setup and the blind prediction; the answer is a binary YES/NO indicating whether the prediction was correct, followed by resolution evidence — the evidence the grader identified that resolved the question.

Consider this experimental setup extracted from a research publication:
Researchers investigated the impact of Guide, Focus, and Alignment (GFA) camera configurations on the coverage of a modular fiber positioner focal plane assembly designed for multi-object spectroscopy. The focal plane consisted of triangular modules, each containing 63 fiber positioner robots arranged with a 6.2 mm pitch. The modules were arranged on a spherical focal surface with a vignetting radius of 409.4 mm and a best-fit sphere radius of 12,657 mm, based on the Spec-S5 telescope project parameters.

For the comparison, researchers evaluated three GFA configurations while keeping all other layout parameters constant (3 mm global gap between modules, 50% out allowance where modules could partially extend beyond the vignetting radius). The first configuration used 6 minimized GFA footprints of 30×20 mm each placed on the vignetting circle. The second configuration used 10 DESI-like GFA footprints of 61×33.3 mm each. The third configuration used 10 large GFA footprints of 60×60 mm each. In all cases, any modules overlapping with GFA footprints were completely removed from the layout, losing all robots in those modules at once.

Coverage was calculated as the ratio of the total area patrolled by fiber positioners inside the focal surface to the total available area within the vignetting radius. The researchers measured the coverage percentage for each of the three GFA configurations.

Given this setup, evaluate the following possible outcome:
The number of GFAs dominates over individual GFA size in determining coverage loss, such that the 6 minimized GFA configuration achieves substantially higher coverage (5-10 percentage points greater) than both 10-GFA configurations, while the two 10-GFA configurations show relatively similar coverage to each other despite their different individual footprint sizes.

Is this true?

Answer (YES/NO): NO